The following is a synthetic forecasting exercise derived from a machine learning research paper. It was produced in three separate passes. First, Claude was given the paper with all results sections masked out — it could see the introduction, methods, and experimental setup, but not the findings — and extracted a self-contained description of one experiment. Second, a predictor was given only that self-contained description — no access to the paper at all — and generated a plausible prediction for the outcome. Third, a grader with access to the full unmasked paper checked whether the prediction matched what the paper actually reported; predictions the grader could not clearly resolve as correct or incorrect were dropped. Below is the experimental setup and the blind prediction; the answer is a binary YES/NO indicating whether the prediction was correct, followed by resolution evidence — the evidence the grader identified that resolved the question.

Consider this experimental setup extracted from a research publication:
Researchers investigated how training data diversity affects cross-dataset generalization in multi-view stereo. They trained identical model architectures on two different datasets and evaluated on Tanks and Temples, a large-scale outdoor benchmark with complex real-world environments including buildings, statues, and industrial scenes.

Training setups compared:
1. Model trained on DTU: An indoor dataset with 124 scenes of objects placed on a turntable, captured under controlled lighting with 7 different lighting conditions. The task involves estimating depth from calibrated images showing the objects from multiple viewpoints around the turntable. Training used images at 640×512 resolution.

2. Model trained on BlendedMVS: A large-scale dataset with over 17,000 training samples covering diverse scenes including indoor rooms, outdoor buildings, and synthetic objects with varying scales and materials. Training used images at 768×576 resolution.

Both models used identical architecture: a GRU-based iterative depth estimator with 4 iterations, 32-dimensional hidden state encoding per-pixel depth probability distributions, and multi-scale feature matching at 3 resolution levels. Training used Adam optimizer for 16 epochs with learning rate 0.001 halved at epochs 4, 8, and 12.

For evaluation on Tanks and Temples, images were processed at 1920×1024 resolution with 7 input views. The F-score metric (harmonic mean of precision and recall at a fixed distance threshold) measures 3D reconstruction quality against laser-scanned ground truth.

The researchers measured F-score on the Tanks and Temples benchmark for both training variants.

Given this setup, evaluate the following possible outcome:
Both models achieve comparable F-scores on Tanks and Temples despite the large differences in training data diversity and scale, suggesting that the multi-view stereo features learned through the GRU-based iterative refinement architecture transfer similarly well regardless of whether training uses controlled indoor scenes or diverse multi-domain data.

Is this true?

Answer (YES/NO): NO